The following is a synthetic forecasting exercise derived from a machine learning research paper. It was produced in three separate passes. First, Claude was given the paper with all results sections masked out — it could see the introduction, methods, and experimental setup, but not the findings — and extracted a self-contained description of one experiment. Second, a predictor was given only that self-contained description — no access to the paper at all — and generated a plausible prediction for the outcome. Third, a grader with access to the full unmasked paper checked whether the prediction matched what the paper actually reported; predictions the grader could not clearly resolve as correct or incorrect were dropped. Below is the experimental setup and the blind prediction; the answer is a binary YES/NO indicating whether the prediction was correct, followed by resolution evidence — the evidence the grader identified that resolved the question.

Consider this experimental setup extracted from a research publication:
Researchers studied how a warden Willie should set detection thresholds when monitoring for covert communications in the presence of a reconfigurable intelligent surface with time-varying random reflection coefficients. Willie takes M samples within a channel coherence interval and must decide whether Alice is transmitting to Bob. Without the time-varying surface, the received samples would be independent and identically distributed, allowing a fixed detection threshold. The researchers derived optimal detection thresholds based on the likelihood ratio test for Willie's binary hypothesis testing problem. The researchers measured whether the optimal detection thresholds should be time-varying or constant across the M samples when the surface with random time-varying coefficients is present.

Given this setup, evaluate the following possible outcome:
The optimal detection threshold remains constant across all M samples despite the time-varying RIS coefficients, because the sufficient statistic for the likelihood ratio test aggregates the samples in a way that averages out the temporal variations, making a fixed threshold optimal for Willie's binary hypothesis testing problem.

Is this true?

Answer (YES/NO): NO